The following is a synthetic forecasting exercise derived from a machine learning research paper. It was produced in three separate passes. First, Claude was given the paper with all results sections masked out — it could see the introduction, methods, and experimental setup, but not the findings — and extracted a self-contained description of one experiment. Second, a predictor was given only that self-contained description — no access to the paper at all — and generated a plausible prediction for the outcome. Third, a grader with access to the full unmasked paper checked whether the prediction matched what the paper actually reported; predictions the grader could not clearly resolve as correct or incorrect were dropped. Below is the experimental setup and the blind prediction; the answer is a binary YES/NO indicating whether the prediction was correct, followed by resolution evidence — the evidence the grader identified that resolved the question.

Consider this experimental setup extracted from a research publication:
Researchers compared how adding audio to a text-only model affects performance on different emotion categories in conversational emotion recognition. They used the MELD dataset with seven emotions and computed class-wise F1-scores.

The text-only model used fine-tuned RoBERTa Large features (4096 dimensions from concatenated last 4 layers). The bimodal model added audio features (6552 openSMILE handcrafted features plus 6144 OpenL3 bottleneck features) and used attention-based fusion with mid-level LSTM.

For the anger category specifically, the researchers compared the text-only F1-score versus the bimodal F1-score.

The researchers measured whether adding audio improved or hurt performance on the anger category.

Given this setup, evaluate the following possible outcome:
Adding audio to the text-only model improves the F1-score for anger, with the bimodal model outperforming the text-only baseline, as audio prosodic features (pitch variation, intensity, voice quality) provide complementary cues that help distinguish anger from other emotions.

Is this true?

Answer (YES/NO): YES